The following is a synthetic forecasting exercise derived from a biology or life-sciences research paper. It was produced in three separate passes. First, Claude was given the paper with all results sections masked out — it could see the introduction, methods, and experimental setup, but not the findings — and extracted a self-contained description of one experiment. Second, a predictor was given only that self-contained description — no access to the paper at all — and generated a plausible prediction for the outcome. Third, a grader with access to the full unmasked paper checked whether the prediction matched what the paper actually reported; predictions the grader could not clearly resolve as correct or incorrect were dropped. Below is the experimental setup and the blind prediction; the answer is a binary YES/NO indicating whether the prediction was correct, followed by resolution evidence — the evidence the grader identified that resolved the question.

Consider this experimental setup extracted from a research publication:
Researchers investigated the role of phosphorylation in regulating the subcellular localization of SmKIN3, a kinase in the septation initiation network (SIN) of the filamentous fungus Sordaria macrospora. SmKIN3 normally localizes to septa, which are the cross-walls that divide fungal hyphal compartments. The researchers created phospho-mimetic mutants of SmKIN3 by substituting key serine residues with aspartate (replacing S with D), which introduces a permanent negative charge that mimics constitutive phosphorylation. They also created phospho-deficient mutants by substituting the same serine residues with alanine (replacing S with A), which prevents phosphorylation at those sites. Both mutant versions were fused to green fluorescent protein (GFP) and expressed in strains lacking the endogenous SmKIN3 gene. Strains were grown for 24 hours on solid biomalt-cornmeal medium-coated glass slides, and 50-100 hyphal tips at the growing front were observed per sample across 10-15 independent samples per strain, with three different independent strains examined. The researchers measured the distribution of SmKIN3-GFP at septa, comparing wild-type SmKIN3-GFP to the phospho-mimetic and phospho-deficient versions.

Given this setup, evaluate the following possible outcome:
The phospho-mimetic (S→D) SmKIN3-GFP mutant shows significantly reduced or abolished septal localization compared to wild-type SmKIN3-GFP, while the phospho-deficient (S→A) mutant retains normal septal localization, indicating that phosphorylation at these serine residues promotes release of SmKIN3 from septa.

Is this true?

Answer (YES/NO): NO